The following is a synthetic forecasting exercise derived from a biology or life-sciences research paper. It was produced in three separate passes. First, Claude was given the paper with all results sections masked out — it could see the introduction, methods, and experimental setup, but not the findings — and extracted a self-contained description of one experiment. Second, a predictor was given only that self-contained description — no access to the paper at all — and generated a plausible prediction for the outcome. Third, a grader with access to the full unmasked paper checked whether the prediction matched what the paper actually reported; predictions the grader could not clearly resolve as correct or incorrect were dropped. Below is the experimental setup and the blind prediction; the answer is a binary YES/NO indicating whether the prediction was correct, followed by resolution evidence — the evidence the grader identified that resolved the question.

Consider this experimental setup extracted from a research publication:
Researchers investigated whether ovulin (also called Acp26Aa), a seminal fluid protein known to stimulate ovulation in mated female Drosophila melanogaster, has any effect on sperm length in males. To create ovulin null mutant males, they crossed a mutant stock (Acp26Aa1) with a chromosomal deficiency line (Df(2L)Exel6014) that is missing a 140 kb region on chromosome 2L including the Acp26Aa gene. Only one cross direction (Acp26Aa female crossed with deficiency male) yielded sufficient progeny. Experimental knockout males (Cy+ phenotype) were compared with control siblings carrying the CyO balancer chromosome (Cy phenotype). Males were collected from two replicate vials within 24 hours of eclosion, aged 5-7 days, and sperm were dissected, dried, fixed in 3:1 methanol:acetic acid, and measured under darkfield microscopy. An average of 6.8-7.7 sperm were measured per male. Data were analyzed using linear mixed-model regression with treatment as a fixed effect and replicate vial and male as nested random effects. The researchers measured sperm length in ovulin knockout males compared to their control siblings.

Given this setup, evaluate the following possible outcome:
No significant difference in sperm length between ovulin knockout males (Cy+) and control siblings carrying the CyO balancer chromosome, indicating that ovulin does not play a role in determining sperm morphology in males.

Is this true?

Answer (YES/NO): NO